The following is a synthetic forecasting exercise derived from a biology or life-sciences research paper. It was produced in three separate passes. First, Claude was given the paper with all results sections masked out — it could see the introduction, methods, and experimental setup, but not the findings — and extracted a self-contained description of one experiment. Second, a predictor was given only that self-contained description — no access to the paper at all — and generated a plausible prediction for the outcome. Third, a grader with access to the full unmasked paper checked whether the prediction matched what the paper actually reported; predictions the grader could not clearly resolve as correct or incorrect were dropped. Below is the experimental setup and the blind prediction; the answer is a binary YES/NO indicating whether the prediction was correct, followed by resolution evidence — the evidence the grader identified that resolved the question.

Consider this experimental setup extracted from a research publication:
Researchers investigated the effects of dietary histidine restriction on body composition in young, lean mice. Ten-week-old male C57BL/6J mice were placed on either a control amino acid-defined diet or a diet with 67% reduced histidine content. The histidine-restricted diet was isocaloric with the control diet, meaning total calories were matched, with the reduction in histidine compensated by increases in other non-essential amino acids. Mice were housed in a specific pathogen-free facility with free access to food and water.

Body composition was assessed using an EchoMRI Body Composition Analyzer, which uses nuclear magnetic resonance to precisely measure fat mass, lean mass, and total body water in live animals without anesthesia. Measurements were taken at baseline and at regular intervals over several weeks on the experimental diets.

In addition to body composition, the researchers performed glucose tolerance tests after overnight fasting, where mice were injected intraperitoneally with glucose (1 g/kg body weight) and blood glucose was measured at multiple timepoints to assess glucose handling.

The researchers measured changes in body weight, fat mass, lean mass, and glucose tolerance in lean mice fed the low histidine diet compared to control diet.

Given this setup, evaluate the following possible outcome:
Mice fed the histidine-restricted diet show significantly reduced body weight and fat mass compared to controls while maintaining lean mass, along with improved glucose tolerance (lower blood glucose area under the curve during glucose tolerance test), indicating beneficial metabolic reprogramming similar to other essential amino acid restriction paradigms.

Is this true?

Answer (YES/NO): NO